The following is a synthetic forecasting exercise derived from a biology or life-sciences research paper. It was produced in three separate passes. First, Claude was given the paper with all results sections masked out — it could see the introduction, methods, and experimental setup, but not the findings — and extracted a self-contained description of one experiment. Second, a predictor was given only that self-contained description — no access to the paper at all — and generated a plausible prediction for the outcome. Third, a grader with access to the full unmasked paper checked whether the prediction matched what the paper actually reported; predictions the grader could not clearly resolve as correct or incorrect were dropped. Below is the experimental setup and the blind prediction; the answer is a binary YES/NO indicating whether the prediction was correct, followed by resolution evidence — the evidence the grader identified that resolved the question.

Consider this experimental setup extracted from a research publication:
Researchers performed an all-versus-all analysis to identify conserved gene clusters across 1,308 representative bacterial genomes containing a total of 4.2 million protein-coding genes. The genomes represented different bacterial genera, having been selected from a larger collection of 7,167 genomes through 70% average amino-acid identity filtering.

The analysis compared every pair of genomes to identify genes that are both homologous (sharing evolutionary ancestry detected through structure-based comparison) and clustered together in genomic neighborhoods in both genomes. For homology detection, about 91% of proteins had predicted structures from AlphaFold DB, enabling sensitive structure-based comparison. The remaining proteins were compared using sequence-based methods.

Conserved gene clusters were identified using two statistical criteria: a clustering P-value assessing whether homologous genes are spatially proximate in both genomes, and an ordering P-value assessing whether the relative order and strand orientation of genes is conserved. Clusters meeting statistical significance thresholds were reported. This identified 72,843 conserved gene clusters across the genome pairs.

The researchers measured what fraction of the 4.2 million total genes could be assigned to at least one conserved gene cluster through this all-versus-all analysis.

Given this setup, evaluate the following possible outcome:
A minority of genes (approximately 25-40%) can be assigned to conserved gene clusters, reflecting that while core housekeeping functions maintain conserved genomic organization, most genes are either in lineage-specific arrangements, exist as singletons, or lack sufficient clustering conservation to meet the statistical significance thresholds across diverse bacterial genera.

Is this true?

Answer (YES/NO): NO